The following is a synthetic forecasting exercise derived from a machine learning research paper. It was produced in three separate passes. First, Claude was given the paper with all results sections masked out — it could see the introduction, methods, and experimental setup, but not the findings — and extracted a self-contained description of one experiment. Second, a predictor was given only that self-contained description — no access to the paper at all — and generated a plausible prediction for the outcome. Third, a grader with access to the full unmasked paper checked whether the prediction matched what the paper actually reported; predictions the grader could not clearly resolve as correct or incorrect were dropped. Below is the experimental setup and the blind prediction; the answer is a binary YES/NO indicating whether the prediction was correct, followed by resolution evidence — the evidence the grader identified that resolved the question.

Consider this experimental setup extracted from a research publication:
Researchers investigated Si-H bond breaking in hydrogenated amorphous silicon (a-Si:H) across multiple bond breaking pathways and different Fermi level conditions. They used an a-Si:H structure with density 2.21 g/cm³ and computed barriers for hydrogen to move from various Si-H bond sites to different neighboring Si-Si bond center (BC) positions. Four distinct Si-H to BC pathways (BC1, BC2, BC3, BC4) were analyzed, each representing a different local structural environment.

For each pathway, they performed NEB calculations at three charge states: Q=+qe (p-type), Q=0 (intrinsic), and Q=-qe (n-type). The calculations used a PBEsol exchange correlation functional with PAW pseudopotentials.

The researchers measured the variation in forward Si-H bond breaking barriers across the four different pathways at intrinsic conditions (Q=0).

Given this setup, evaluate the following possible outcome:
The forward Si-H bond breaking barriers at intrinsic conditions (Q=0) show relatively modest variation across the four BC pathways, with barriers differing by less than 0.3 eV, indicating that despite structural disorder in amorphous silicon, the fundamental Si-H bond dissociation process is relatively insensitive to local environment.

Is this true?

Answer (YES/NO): NO